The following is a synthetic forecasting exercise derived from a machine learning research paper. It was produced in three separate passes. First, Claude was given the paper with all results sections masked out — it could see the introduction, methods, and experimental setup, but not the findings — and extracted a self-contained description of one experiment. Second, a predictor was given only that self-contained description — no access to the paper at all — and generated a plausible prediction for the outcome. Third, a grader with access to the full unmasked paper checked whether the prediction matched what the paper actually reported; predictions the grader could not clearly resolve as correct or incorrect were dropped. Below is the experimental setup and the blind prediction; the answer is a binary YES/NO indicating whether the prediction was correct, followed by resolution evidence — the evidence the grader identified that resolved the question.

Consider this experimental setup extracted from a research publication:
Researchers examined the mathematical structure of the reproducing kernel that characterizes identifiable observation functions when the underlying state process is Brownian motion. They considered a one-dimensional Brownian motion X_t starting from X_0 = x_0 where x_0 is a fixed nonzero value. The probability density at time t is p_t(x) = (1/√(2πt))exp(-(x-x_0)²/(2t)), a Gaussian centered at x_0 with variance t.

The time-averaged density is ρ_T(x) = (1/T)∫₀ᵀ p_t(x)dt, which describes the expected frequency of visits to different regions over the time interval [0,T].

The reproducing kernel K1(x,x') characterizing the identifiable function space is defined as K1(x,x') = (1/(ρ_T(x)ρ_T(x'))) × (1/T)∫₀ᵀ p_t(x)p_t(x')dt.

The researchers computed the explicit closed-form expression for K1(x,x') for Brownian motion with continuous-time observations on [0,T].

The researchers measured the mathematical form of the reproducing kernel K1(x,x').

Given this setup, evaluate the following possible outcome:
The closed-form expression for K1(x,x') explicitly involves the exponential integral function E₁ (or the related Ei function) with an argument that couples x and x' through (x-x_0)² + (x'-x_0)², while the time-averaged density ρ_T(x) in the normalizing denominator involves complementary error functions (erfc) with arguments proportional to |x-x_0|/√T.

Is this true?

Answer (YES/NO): NO